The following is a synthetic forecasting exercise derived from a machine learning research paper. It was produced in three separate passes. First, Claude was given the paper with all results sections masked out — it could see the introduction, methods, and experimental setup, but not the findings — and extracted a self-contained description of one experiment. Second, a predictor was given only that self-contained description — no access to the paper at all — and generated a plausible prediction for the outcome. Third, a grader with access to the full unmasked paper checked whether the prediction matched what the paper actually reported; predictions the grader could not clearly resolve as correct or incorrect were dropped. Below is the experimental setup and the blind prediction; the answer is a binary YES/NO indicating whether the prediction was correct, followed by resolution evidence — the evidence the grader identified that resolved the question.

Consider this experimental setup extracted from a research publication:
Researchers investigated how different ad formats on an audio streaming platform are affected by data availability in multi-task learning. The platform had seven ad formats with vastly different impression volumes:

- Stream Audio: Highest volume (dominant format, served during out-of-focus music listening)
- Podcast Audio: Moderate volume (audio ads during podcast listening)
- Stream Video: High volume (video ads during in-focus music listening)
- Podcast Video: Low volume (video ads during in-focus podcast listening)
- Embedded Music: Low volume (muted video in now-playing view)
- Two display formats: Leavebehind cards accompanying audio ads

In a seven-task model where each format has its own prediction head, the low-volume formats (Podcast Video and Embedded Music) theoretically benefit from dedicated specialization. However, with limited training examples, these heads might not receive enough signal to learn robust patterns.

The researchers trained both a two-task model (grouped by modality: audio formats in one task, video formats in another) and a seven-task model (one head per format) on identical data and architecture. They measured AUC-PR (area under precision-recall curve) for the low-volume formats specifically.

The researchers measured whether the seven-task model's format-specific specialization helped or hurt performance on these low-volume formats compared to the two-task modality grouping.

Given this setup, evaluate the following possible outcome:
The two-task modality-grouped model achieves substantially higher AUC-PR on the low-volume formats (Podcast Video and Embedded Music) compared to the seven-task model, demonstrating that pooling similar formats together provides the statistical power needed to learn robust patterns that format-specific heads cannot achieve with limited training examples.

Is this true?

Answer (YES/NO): YES